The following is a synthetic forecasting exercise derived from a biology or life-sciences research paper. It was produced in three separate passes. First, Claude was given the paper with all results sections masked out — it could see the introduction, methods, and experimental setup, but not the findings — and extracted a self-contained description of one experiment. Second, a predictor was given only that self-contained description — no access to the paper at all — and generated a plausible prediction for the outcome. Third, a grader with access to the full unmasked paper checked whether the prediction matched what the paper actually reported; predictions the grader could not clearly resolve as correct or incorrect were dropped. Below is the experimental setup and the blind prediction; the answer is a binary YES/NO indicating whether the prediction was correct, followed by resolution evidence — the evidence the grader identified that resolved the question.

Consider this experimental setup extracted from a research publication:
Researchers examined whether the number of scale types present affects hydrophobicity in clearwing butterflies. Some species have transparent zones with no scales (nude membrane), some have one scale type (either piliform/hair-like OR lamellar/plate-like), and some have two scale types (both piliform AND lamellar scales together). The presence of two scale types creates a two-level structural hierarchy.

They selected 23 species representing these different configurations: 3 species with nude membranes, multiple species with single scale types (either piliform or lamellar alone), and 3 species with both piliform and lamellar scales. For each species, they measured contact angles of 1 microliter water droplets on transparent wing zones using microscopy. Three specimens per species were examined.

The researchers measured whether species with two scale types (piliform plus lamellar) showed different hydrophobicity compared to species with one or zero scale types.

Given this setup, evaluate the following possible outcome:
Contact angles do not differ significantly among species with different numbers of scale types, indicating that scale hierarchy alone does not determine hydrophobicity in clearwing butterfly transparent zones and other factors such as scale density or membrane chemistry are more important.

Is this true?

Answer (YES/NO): NO